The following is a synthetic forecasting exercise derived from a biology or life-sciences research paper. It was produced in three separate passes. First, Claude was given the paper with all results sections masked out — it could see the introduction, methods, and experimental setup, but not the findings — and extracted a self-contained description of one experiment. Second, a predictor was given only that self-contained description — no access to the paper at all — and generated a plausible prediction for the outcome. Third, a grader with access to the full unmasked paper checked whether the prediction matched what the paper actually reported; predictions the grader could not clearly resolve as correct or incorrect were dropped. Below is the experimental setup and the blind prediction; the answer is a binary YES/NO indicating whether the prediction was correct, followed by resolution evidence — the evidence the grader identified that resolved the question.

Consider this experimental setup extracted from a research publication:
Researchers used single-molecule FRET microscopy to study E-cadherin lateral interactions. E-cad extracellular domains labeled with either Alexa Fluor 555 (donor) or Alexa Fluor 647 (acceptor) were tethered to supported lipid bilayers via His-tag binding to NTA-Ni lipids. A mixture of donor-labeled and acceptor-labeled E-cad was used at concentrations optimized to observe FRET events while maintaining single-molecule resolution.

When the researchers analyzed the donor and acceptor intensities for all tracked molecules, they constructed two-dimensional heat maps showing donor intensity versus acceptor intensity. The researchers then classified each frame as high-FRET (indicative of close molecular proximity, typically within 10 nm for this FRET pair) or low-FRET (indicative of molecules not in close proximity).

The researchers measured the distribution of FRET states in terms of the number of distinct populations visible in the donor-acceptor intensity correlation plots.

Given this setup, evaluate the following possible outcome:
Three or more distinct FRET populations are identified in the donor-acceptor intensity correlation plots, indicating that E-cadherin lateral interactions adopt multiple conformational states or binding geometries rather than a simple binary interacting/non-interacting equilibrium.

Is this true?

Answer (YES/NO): NO